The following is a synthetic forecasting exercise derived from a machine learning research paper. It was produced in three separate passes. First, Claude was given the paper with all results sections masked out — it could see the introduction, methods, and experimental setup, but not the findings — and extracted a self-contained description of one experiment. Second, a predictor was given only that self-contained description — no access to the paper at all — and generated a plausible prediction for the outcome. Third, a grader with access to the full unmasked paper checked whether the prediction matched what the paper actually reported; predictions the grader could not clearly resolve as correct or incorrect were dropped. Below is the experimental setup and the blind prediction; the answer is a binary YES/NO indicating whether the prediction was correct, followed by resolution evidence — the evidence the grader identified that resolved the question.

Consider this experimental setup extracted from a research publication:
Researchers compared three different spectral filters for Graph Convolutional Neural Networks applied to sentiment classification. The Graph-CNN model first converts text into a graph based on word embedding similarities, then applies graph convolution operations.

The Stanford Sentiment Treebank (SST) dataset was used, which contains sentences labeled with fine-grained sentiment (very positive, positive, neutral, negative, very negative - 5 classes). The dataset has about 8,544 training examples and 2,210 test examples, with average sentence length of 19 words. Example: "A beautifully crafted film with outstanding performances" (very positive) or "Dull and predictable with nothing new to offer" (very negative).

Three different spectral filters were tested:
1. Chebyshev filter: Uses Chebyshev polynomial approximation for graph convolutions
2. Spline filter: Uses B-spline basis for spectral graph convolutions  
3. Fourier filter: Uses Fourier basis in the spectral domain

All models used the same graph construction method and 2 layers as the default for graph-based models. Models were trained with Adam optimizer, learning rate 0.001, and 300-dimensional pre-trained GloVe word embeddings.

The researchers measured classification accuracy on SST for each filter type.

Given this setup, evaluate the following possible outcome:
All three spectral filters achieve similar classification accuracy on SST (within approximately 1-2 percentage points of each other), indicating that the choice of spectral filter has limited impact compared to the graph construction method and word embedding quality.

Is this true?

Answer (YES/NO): NO